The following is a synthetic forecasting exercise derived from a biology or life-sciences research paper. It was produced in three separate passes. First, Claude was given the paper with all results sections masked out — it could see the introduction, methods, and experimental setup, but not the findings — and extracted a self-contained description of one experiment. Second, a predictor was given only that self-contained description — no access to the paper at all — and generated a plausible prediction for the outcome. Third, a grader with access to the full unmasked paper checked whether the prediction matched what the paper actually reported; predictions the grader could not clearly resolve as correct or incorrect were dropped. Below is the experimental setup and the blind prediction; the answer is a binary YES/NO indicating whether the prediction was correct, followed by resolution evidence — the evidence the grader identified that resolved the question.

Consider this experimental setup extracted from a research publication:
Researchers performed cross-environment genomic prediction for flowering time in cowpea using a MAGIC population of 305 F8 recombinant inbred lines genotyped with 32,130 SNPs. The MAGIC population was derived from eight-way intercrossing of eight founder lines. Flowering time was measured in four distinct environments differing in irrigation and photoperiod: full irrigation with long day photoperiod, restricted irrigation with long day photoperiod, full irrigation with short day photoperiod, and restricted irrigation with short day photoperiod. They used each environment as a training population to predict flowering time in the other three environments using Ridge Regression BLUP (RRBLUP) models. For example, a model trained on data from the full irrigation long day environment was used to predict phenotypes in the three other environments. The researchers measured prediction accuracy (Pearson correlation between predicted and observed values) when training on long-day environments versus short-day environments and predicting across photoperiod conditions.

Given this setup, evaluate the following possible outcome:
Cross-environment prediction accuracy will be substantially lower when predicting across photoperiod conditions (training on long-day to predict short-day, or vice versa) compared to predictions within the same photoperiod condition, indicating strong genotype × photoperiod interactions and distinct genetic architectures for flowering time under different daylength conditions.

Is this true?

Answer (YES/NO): YES